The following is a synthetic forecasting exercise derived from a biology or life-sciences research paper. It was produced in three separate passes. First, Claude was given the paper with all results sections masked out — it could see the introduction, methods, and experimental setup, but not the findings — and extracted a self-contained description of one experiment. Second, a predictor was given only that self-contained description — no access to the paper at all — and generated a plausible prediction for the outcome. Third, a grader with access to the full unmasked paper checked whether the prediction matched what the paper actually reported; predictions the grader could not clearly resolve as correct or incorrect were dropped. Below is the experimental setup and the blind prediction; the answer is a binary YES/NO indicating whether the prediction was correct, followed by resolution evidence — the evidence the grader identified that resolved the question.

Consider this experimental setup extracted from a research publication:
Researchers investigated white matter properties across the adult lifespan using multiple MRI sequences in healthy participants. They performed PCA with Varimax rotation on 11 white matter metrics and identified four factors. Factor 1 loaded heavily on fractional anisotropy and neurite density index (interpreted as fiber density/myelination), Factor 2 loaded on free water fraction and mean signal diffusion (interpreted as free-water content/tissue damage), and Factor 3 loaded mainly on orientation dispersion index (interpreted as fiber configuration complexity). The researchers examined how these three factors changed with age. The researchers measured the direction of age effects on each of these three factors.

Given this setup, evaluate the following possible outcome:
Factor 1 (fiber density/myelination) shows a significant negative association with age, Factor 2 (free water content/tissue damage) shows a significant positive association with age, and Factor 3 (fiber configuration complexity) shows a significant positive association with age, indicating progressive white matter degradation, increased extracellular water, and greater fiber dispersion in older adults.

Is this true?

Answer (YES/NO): NO